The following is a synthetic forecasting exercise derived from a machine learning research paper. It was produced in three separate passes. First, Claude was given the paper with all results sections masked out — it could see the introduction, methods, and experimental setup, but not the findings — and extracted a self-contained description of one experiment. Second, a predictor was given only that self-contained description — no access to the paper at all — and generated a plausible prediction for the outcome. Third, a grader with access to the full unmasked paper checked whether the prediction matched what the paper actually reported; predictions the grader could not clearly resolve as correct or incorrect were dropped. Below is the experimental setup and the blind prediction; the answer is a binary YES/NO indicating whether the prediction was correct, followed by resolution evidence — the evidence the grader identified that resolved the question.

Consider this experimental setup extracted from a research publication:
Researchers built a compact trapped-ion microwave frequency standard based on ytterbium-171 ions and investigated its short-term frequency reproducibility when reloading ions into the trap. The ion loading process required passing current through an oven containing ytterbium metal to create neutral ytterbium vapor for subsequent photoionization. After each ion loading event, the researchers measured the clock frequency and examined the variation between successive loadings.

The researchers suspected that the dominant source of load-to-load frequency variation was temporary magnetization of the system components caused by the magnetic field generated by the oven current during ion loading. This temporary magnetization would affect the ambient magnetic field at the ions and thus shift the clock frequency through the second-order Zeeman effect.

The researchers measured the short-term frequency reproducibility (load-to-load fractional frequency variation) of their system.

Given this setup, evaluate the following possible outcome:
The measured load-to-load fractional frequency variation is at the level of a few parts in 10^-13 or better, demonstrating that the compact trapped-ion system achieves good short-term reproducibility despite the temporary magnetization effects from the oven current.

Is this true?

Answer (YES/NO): YES